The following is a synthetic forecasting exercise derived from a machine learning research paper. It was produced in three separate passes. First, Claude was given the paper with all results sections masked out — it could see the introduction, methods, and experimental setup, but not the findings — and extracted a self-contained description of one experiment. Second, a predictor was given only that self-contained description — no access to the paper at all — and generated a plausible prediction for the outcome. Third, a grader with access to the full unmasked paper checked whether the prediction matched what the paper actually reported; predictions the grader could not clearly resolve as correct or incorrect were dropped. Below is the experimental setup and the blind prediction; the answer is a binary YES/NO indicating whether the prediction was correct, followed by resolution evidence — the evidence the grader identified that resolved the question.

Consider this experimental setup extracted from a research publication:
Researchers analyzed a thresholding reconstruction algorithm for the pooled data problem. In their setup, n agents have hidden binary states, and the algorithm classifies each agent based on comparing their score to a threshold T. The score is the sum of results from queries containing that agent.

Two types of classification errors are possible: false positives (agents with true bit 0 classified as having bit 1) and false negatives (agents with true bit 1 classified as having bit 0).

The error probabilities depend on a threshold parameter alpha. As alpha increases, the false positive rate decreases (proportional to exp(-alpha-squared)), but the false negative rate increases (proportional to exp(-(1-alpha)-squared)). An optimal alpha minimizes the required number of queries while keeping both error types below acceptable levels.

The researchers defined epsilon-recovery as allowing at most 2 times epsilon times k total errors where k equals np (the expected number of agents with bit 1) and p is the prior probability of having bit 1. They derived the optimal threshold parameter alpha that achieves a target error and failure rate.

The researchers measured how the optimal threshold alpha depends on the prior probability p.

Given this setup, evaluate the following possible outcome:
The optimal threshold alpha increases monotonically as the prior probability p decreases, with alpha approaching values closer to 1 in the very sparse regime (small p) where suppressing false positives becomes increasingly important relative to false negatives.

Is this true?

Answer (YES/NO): YES